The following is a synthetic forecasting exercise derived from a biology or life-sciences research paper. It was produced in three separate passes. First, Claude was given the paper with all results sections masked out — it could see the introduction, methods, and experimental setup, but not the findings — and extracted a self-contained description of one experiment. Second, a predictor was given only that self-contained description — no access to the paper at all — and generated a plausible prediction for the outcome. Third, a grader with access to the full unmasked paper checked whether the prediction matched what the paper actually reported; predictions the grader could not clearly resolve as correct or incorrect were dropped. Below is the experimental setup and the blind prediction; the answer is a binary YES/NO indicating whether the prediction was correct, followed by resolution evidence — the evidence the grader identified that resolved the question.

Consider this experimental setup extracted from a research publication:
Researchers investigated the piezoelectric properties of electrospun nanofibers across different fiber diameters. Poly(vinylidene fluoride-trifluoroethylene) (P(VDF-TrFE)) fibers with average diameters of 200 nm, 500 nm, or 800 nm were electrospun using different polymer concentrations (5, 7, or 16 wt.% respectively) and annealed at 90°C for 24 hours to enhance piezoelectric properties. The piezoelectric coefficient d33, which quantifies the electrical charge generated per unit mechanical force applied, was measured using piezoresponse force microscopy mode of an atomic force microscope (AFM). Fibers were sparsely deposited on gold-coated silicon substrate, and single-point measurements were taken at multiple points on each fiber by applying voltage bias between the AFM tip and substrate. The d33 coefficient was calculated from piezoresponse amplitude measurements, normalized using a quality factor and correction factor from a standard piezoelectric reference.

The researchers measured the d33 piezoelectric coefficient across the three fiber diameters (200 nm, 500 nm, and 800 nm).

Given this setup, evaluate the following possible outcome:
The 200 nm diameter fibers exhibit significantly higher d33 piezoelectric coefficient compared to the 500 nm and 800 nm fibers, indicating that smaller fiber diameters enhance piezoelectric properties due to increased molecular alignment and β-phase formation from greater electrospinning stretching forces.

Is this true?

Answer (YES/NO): YES